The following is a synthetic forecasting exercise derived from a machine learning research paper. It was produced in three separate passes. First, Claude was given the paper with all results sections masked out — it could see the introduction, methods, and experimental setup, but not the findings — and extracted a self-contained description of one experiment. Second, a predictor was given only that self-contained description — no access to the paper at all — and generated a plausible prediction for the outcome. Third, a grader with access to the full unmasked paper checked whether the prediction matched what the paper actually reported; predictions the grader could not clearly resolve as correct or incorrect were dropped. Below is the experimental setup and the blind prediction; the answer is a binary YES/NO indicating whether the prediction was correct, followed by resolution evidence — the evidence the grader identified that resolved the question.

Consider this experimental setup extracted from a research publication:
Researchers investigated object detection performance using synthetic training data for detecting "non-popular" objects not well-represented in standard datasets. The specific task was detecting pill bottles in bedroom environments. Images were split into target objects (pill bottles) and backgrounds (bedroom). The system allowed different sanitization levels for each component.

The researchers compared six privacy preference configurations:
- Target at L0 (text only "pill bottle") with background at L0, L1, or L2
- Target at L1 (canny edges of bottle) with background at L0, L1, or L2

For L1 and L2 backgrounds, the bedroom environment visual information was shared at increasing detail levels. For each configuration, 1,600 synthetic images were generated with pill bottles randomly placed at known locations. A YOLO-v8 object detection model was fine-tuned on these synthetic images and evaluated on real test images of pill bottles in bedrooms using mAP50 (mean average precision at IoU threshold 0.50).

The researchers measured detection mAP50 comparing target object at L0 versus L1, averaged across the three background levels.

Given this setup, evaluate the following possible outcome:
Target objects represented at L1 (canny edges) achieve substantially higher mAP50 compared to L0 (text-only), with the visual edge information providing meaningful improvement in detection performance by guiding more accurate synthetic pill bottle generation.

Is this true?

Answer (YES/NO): YES